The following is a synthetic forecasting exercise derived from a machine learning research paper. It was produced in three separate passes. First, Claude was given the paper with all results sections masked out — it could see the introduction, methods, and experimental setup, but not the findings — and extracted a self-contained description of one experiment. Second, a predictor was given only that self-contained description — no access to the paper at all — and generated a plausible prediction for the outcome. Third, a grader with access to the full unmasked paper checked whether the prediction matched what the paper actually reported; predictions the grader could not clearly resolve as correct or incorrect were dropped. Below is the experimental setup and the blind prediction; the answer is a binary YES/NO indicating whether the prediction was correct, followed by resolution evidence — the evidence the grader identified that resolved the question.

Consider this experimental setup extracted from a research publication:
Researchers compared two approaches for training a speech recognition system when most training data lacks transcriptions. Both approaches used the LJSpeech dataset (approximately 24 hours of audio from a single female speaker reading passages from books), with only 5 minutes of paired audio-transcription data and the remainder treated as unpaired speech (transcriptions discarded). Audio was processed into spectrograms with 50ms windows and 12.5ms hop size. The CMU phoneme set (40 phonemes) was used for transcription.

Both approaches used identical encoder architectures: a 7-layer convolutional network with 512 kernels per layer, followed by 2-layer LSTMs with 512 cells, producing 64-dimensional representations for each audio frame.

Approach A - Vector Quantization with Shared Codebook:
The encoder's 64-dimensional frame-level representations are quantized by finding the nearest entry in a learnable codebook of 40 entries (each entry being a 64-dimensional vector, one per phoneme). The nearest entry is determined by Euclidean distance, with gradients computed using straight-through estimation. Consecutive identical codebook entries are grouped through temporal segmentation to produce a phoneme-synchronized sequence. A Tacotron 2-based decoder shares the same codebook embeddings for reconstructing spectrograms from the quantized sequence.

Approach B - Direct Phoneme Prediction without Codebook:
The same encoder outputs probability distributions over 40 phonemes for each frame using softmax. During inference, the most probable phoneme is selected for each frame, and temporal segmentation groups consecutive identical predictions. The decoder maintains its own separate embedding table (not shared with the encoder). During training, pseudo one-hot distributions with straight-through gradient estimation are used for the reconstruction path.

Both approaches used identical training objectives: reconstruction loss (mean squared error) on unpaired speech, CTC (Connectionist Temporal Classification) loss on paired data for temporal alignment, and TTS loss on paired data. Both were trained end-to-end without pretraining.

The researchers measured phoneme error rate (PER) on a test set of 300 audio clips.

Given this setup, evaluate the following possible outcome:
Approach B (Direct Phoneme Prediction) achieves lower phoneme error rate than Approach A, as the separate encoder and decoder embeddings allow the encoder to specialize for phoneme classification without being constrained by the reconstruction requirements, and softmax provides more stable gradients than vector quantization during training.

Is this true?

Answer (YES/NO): NO